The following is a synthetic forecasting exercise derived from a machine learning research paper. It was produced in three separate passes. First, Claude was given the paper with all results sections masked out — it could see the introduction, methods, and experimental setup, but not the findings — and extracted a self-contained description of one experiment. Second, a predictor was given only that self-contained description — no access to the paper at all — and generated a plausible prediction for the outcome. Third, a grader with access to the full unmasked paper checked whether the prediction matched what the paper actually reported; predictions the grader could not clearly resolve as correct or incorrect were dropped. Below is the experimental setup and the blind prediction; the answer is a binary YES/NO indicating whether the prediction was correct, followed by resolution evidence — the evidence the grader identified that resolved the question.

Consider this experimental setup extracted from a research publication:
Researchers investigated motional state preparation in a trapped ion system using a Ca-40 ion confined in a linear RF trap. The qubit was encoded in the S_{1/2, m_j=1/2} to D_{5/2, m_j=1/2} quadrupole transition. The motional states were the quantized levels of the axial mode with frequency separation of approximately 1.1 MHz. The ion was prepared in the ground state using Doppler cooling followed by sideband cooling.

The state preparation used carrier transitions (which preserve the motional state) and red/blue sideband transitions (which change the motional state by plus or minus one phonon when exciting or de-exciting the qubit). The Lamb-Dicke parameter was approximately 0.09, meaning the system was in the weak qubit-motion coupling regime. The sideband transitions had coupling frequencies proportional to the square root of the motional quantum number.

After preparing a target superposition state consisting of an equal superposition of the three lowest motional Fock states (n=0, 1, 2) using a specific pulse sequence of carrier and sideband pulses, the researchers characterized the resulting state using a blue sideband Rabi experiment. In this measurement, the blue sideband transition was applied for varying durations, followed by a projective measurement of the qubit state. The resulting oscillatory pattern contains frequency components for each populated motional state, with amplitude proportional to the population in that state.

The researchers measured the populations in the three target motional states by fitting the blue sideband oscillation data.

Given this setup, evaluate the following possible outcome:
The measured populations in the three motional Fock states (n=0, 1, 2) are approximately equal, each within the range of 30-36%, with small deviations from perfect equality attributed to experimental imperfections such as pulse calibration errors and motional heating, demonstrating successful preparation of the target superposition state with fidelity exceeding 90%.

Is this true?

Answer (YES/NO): YES